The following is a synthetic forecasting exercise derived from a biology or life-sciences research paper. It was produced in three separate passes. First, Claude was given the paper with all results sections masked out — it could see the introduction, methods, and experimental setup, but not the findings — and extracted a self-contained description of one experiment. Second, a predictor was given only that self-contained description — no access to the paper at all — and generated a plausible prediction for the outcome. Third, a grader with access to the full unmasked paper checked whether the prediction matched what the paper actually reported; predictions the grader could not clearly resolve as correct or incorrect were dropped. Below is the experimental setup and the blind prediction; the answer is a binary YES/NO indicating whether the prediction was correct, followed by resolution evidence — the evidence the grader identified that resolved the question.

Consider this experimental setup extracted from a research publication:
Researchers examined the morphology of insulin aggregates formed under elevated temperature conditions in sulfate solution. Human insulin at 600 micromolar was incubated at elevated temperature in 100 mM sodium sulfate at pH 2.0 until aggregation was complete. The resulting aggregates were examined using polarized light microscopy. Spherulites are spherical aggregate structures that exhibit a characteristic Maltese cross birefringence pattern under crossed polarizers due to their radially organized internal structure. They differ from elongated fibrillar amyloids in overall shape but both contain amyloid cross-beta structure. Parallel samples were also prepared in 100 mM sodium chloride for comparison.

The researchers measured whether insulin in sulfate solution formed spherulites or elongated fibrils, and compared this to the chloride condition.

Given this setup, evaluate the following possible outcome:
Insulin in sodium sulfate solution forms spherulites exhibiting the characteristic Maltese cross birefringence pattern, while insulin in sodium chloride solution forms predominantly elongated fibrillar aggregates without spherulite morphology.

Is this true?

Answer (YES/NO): NO